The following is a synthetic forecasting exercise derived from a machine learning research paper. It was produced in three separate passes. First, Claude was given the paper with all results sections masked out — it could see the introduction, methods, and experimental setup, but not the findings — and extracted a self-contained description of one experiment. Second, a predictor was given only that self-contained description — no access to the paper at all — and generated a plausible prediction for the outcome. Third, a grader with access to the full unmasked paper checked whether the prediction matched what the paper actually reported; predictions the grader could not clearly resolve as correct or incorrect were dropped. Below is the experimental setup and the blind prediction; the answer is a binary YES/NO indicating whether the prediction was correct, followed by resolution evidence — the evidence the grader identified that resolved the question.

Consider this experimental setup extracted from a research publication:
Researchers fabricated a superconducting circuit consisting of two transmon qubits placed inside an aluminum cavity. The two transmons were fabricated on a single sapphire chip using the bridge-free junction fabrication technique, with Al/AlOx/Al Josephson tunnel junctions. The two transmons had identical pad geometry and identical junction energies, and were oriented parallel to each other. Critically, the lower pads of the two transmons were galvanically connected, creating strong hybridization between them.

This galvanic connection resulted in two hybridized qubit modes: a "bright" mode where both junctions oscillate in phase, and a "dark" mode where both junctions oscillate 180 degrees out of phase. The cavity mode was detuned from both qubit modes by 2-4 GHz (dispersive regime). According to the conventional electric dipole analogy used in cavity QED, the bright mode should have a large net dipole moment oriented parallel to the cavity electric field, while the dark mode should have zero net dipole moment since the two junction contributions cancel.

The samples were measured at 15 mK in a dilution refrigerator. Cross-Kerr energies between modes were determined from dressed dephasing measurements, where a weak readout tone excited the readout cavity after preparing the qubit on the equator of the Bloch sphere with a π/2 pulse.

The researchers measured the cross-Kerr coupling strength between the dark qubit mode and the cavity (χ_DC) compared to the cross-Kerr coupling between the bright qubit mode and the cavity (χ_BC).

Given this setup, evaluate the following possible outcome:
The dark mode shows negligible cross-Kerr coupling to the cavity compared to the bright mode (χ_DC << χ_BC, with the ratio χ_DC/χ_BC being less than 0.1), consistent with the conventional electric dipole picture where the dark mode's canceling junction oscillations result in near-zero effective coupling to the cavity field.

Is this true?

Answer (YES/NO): NO